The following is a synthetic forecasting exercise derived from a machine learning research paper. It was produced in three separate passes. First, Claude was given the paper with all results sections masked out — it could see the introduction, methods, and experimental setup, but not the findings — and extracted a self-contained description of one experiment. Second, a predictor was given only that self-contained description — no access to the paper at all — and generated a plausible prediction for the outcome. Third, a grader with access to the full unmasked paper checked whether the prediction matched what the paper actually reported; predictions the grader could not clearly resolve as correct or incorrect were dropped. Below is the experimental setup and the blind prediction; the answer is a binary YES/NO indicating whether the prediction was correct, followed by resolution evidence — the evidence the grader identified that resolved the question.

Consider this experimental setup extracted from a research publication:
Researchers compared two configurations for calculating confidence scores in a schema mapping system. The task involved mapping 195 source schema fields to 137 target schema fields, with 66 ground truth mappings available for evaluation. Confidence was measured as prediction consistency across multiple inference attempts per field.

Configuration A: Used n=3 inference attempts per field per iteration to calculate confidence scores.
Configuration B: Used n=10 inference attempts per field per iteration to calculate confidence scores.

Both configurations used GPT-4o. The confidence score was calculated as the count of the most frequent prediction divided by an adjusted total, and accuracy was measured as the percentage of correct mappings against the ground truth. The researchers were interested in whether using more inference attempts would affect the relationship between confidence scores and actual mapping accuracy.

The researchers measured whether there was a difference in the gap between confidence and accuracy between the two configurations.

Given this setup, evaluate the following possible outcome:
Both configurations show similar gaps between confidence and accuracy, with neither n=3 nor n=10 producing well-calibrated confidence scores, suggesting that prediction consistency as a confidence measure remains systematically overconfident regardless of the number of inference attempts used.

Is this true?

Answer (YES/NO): NO